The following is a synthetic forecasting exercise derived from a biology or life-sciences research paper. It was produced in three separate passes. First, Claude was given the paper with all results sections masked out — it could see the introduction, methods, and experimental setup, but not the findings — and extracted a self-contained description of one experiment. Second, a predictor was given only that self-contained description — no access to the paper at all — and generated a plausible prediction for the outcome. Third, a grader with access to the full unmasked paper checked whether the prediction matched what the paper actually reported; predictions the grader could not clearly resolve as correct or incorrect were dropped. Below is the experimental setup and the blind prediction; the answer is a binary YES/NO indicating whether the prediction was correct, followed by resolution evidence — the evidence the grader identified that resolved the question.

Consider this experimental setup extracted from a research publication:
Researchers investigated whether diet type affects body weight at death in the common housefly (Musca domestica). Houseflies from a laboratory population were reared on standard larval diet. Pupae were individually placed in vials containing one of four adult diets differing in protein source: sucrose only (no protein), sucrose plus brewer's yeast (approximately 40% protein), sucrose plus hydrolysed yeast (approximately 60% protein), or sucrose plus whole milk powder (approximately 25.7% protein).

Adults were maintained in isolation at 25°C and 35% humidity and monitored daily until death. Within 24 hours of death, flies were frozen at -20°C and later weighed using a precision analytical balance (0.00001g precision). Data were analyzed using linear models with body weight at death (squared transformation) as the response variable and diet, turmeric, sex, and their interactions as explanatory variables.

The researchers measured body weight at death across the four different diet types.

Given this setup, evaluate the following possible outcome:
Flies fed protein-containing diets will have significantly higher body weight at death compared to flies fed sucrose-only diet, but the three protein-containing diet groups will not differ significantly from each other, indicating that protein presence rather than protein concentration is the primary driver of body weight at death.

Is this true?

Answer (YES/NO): NO